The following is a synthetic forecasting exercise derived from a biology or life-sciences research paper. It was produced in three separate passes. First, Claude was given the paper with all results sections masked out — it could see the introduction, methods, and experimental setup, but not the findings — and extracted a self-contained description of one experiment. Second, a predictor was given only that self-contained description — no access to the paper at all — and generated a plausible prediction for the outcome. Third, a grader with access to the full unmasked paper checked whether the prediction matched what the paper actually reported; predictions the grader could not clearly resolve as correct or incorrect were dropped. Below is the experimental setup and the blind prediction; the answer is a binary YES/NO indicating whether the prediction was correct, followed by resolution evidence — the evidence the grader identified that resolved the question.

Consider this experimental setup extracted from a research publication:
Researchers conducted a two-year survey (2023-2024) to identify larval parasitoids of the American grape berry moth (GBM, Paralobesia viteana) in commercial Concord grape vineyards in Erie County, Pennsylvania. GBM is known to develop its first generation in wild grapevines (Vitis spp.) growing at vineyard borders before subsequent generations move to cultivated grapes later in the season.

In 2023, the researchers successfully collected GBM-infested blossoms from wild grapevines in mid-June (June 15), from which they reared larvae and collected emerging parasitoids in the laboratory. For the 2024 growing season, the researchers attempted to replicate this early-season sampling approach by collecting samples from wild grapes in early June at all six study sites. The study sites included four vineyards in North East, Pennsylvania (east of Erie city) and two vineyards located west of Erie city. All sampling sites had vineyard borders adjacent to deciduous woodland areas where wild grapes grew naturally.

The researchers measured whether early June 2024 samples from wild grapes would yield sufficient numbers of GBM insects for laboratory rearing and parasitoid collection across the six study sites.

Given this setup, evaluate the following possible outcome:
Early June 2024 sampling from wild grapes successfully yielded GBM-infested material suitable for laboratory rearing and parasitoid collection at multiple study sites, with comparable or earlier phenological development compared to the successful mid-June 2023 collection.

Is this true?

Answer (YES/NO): NO